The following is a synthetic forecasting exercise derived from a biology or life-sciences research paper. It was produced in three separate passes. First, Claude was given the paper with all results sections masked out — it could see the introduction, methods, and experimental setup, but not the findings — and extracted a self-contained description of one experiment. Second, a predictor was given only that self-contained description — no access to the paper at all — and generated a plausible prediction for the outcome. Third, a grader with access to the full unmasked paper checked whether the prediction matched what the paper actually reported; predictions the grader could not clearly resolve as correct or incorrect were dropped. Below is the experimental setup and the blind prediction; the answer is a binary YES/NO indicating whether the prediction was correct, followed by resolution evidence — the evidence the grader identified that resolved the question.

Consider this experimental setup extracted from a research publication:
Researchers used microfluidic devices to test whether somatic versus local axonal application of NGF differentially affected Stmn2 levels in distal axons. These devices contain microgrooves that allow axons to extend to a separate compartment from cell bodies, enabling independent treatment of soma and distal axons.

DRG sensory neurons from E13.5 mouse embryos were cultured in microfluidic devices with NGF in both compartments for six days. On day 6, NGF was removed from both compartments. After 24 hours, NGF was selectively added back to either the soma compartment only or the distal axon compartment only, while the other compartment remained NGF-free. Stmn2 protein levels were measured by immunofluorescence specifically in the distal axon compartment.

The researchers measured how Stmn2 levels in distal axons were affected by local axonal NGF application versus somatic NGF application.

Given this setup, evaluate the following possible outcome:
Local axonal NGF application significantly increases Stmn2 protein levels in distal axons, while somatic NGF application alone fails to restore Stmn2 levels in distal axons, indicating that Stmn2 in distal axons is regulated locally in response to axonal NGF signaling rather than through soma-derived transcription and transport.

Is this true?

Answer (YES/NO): NO